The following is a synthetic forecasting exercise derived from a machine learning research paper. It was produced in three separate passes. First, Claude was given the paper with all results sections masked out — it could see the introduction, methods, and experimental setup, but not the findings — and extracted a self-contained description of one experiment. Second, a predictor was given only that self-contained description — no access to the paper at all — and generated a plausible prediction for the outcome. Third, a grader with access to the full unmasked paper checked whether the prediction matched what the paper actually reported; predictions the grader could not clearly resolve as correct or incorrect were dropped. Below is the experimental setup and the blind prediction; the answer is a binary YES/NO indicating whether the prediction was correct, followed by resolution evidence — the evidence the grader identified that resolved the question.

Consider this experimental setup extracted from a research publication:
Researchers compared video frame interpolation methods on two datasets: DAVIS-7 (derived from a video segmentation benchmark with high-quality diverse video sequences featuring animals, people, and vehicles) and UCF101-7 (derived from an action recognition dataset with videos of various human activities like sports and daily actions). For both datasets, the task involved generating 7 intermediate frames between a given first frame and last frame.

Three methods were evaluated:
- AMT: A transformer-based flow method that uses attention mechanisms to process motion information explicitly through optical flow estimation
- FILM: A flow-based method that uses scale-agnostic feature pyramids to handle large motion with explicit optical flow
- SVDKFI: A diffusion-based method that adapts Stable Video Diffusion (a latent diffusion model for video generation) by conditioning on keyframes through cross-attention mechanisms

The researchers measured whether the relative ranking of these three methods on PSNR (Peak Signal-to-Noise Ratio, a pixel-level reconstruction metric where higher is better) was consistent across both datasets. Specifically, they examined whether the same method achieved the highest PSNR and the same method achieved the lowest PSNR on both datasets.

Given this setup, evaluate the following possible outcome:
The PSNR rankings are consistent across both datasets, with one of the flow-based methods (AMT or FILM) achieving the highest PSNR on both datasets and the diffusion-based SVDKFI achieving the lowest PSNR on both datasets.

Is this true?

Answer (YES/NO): YES